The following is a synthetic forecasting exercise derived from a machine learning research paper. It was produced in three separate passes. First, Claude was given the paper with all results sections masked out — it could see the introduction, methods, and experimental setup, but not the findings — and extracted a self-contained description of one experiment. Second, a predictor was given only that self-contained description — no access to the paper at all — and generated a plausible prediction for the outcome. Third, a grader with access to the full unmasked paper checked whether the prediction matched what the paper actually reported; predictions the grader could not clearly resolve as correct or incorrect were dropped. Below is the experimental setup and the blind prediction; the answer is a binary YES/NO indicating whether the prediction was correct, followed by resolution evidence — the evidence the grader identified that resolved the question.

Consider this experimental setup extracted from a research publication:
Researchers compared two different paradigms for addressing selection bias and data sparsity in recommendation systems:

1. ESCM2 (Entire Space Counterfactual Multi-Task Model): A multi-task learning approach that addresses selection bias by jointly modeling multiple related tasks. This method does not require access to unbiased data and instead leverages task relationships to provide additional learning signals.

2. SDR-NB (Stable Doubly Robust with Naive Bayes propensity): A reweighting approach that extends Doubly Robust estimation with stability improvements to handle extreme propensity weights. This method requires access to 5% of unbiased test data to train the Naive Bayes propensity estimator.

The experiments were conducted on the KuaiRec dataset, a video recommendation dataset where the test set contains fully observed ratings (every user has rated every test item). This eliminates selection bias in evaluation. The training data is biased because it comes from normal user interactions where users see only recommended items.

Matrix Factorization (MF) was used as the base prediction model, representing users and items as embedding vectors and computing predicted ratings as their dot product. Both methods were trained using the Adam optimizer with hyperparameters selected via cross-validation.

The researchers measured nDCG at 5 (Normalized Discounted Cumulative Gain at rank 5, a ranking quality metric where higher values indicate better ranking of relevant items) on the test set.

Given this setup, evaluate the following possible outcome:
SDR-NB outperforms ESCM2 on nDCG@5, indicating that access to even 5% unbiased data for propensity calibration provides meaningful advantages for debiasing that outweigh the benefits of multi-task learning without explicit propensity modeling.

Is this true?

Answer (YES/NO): YES